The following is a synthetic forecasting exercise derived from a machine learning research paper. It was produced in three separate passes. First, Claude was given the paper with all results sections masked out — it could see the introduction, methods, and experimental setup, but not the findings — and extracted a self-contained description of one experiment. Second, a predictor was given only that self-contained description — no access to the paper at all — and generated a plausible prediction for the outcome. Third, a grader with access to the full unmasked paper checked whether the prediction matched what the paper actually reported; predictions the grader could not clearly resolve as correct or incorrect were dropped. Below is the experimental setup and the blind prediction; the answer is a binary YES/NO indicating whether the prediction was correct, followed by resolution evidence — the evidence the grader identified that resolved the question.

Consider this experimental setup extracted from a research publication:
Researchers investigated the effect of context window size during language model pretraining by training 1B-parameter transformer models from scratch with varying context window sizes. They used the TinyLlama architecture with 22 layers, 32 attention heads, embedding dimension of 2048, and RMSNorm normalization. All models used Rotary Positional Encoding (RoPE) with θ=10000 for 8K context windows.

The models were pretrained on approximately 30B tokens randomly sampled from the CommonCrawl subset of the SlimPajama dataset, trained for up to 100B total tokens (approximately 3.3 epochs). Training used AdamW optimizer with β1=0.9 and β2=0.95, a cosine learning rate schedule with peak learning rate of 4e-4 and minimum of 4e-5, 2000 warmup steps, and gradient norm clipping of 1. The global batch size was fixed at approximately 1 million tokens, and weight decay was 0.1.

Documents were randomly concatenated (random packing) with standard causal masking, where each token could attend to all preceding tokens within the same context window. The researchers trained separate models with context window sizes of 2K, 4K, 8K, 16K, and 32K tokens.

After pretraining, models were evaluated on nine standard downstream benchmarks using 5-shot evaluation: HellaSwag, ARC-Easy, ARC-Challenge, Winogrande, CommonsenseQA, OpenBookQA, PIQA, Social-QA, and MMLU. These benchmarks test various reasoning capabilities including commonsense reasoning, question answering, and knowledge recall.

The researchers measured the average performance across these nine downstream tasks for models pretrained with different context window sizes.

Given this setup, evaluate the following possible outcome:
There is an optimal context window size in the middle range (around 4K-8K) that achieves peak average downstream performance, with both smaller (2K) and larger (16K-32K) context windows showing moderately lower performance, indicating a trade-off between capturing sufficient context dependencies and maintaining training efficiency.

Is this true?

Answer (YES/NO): NO